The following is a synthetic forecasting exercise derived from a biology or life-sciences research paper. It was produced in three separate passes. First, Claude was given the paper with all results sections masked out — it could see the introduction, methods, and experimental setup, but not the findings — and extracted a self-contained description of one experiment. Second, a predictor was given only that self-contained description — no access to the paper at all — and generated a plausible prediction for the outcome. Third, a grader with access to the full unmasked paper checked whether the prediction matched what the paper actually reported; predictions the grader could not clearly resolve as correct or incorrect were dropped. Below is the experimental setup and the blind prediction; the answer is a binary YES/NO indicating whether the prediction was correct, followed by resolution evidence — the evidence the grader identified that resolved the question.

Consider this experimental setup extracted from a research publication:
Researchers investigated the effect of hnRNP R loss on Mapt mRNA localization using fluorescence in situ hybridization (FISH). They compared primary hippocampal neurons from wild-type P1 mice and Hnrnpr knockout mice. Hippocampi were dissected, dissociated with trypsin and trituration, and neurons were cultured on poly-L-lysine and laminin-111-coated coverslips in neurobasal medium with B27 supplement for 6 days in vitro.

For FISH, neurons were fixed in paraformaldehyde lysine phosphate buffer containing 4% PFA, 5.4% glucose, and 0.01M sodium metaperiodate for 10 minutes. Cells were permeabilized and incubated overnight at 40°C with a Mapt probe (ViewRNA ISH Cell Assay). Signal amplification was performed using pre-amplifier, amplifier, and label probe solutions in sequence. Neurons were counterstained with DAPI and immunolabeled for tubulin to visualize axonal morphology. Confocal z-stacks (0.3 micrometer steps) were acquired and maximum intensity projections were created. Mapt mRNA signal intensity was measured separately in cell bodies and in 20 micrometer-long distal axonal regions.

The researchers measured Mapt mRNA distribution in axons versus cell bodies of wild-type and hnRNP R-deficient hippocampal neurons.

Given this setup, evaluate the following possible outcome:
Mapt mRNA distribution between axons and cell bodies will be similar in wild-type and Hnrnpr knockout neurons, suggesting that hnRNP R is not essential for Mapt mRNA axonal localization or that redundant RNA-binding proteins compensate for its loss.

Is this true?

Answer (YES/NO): NO